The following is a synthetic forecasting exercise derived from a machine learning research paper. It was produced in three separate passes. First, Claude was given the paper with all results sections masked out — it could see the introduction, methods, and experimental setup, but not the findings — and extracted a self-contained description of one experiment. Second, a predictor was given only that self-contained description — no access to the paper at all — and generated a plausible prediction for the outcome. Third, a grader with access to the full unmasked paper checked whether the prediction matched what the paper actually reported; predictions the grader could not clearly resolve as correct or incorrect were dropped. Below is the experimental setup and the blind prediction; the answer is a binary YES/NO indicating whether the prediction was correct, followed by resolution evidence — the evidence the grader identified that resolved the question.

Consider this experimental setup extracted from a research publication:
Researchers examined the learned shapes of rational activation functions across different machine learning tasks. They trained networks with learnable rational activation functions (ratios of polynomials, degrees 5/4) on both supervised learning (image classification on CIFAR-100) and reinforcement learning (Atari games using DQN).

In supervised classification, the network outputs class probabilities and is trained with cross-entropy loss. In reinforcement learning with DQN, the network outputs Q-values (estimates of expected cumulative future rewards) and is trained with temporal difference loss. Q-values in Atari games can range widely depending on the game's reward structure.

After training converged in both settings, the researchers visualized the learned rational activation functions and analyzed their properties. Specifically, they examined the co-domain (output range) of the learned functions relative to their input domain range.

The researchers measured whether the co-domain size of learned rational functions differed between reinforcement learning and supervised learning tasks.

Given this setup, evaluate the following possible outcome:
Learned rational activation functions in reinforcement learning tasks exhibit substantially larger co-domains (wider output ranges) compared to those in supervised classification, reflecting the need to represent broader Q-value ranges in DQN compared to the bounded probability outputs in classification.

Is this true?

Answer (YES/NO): NO